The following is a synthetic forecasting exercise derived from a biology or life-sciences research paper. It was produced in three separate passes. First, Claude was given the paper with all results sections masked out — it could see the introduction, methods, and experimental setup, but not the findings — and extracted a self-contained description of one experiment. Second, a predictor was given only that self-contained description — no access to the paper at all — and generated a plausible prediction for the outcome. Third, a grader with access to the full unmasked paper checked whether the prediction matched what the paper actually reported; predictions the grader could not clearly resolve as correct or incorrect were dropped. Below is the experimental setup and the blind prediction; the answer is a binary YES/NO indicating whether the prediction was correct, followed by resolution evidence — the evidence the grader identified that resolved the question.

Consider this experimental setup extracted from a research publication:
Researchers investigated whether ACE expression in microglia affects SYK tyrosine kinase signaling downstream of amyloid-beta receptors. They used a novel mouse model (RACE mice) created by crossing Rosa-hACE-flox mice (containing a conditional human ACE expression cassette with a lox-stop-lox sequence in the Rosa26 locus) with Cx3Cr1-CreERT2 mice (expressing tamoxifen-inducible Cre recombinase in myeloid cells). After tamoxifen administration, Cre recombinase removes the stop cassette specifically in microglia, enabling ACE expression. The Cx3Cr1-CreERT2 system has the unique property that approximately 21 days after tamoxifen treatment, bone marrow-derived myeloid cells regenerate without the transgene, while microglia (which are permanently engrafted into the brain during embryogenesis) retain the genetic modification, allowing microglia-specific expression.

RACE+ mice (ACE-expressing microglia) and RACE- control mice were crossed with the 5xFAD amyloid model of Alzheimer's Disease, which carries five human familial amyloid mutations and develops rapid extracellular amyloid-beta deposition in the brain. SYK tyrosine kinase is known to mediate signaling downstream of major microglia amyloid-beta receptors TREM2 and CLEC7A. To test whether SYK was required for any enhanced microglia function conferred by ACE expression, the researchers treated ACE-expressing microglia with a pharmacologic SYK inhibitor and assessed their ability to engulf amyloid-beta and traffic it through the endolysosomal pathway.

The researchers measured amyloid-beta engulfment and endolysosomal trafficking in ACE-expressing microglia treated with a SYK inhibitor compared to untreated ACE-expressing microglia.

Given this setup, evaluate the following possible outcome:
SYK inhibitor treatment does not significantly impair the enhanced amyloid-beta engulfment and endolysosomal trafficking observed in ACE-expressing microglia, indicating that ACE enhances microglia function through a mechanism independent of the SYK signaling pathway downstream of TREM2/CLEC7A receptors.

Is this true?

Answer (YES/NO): NO